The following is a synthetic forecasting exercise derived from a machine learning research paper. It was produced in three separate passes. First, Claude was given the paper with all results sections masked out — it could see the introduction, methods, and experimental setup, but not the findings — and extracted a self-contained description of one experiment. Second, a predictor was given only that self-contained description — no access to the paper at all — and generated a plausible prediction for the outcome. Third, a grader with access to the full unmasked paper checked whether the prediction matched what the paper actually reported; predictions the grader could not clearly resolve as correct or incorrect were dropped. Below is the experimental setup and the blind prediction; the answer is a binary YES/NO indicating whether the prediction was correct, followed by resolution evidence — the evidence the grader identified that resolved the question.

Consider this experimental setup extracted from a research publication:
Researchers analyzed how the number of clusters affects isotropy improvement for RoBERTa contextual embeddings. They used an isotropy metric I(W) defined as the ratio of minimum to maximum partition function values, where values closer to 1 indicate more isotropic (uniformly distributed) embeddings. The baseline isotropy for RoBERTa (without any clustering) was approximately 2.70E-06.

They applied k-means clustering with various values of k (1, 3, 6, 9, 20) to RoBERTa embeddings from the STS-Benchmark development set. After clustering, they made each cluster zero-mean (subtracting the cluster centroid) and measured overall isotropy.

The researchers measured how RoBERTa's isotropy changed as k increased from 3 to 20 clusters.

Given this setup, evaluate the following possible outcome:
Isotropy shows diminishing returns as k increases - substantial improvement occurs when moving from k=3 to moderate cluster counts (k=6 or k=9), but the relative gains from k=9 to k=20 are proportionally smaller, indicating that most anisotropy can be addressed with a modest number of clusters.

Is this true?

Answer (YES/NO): YES